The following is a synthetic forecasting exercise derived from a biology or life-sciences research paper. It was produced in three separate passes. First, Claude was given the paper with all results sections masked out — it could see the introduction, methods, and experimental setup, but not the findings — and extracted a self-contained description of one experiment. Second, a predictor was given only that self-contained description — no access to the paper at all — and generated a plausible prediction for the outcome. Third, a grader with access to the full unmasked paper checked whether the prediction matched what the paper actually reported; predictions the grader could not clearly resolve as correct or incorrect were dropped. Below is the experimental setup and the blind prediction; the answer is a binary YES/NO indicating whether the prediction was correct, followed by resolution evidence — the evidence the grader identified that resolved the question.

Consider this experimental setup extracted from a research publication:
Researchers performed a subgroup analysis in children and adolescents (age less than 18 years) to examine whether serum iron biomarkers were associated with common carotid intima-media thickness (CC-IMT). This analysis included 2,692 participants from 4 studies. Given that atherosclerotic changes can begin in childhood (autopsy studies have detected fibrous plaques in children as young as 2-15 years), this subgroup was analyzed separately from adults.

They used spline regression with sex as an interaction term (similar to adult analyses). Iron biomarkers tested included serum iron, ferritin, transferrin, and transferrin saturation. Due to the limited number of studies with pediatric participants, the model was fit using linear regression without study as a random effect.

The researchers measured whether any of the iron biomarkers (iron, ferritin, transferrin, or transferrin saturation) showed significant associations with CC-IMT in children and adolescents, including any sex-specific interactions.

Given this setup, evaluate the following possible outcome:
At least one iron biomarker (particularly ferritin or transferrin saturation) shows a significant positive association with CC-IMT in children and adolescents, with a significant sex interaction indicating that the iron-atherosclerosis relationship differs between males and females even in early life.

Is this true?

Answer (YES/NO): NO